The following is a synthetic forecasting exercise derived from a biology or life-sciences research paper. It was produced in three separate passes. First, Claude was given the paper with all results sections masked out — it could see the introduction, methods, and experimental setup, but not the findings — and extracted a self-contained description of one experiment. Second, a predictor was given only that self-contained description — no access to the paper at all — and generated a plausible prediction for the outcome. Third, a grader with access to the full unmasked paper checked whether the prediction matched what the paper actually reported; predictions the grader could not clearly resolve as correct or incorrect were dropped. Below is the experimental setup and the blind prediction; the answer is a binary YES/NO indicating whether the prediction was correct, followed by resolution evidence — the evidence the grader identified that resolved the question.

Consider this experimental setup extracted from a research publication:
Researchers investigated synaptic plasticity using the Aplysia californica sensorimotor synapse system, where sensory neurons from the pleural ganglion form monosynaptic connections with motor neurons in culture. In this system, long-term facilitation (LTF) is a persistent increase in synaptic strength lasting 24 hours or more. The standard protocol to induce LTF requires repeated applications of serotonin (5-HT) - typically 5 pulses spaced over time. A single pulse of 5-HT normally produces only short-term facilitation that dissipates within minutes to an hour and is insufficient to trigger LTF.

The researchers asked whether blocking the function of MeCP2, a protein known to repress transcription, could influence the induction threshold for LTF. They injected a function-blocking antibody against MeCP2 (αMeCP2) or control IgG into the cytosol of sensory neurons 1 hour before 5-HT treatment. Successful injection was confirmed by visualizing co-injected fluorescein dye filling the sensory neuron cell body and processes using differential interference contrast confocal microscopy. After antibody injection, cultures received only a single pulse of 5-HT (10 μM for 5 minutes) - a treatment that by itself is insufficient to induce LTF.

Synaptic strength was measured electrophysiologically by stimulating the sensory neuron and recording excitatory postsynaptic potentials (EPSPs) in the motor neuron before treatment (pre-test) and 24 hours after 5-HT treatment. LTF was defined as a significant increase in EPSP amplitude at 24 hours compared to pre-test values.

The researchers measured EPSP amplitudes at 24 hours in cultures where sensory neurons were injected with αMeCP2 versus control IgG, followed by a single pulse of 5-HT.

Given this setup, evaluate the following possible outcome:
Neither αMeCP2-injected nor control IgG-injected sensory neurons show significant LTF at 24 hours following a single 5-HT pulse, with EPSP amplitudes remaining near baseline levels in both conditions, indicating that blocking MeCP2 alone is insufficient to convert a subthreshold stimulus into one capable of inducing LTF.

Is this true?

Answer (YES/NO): NO